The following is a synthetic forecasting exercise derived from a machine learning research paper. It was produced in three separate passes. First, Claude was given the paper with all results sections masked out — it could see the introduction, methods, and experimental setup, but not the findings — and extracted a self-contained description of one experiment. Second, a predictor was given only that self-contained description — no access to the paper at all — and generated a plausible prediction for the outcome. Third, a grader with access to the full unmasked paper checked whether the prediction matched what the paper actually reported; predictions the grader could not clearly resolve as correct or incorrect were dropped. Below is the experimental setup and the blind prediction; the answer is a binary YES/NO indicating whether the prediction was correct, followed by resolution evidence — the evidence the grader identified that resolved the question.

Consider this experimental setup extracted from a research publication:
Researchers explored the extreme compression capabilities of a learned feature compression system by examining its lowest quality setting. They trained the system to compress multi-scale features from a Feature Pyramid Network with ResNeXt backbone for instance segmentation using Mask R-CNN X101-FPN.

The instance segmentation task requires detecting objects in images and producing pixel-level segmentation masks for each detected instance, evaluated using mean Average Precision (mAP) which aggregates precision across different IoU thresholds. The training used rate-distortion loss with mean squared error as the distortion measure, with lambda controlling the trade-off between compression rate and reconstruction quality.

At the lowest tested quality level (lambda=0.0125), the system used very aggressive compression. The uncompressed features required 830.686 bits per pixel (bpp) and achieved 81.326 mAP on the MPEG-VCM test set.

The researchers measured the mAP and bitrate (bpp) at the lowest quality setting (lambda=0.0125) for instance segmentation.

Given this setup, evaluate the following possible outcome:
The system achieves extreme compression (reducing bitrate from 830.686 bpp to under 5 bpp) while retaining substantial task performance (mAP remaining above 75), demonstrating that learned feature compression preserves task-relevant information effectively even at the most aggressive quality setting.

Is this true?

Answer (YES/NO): NO